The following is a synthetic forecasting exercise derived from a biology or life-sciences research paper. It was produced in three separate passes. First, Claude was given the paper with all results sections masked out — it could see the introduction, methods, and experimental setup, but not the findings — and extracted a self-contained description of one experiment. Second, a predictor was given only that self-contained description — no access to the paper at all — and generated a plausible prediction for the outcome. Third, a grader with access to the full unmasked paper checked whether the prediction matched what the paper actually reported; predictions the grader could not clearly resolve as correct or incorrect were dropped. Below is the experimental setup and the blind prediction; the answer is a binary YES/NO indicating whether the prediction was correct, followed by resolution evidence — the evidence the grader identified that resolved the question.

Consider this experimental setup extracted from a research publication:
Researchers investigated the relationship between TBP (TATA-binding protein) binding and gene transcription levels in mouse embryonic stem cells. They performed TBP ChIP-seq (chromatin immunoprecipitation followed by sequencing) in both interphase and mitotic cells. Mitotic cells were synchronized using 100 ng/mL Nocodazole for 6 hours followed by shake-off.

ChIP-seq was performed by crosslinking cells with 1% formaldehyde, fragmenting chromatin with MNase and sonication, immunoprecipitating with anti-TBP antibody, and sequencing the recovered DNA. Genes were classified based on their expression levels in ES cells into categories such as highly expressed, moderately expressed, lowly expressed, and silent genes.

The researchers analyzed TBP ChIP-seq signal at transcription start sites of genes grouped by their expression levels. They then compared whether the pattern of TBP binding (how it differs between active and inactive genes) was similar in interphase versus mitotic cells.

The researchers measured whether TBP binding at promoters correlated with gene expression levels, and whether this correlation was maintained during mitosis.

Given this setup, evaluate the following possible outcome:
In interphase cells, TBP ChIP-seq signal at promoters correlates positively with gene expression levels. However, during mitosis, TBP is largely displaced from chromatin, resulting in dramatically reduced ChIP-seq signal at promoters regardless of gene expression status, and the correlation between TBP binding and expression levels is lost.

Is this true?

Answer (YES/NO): NO